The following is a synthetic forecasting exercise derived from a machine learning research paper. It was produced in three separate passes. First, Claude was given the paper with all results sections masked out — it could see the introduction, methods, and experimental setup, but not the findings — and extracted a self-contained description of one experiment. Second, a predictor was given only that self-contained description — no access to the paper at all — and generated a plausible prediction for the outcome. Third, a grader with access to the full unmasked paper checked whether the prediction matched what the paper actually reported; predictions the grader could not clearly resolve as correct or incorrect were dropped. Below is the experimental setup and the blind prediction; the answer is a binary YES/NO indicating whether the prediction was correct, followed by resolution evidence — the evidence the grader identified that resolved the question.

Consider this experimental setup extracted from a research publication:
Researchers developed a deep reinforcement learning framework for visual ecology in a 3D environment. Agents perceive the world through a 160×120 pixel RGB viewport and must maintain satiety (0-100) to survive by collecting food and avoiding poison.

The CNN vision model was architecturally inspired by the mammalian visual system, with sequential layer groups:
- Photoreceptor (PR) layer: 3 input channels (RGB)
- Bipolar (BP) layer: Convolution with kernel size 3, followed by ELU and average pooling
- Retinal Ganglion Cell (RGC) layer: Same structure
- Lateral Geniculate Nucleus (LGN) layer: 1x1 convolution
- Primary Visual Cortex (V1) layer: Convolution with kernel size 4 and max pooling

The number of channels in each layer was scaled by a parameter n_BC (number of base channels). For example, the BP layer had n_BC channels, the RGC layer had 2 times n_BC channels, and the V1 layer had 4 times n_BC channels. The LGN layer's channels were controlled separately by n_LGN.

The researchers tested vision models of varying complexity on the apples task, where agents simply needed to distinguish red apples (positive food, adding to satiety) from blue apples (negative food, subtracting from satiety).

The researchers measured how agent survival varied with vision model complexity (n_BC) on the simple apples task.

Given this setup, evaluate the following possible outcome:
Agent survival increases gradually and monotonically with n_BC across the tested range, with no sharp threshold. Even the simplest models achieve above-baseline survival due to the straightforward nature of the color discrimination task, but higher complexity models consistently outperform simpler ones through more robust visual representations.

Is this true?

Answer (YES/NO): NO